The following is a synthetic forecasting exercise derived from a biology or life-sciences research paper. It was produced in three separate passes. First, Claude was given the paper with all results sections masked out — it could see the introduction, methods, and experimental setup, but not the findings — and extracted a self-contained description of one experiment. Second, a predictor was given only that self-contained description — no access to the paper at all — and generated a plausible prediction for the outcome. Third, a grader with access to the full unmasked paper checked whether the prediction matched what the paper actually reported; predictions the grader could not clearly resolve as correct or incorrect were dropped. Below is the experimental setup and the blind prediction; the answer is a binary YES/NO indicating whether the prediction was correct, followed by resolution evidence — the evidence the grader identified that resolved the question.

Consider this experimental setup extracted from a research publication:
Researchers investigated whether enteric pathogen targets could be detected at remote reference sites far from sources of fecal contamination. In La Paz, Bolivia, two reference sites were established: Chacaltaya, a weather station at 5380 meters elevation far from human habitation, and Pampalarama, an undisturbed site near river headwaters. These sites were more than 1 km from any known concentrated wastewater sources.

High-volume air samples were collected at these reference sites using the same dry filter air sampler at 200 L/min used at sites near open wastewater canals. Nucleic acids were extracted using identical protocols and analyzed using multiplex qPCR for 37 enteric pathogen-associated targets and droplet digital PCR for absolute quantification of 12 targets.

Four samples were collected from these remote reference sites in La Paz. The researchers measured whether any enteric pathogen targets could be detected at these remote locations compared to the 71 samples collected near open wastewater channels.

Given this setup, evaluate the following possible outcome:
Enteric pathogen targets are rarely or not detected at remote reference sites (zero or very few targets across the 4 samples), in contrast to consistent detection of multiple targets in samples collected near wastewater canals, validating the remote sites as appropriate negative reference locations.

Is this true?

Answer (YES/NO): YES